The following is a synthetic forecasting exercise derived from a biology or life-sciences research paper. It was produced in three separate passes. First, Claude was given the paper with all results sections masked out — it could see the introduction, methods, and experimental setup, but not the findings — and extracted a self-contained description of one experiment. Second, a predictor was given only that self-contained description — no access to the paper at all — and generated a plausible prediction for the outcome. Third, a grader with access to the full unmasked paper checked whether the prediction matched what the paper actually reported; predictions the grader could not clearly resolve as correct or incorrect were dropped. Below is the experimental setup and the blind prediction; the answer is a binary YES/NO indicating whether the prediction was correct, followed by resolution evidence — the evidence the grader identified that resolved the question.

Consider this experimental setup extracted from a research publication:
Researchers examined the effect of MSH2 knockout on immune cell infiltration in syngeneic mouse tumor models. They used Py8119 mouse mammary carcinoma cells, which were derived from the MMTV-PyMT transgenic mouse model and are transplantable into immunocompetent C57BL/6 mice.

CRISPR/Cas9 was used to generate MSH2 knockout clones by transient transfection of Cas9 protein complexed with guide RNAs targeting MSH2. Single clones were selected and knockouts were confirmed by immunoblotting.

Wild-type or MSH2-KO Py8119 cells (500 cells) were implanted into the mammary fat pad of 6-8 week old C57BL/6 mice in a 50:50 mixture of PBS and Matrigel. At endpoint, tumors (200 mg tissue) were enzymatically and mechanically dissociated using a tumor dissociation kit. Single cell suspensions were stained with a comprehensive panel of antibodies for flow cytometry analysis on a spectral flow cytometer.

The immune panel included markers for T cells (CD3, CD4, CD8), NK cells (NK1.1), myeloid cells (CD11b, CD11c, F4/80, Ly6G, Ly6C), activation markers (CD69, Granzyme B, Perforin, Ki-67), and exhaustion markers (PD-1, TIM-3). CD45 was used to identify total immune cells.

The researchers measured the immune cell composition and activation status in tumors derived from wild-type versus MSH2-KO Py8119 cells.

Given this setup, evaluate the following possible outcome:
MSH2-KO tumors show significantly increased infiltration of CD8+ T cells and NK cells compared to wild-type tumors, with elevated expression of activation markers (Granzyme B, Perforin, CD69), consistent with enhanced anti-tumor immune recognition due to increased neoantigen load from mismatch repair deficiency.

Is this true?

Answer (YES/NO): NO